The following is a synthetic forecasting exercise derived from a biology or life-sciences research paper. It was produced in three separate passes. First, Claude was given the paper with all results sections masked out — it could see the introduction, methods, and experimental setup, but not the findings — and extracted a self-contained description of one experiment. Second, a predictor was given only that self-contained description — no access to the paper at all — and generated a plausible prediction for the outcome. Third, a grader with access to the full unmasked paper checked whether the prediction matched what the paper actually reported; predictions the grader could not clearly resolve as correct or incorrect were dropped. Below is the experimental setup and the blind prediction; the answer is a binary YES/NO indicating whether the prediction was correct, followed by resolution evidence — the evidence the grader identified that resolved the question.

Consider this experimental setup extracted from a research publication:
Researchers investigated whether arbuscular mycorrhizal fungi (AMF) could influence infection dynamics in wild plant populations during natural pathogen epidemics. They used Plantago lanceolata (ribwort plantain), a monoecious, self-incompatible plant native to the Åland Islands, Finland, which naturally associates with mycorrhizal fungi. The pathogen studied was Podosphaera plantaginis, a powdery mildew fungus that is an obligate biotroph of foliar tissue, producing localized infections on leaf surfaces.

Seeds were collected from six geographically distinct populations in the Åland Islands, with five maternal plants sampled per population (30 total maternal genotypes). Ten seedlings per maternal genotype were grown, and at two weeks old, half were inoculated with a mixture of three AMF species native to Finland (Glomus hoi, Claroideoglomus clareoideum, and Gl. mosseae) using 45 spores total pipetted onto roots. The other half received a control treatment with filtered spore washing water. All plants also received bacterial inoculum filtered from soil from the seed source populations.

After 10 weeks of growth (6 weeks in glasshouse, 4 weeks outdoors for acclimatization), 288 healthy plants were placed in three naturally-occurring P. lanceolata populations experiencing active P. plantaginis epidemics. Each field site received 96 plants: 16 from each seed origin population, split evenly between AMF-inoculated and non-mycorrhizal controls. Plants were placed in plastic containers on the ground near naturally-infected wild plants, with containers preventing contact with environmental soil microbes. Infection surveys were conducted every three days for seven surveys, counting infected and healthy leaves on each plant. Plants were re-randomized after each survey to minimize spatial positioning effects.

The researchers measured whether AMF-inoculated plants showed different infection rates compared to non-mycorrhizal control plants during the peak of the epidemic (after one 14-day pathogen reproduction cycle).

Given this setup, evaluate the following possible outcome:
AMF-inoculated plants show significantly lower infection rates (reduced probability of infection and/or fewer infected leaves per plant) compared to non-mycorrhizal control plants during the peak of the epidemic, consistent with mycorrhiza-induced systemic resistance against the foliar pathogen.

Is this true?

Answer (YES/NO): NO